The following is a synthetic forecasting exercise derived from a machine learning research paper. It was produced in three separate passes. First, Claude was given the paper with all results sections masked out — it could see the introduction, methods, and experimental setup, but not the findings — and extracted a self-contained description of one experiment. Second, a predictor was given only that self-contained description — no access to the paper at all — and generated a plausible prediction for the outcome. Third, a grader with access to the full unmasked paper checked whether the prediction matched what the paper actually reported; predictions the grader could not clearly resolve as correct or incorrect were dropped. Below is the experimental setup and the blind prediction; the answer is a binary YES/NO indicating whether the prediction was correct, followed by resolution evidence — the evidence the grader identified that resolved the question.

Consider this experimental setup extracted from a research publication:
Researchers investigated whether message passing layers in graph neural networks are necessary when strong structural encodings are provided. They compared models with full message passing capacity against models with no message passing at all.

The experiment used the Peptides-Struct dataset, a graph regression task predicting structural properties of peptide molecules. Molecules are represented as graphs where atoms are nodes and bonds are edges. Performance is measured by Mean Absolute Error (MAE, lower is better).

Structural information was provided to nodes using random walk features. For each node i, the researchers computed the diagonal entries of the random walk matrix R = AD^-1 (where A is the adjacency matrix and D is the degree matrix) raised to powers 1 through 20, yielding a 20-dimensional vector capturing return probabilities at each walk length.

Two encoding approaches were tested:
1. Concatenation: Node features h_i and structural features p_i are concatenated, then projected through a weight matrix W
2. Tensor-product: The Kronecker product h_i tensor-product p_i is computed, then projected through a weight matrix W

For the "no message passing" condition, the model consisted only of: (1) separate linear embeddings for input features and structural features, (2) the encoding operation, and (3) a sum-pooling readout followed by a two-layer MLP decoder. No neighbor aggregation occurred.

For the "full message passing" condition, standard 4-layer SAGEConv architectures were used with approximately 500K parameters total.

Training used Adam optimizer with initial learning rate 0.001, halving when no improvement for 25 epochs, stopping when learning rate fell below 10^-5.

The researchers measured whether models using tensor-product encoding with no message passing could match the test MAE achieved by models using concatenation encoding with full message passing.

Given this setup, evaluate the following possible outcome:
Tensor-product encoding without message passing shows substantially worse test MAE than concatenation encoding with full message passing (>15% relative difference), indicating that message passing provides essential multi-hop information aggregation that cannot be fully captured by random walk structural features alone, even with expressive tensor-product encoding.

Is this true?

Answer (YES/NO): NO